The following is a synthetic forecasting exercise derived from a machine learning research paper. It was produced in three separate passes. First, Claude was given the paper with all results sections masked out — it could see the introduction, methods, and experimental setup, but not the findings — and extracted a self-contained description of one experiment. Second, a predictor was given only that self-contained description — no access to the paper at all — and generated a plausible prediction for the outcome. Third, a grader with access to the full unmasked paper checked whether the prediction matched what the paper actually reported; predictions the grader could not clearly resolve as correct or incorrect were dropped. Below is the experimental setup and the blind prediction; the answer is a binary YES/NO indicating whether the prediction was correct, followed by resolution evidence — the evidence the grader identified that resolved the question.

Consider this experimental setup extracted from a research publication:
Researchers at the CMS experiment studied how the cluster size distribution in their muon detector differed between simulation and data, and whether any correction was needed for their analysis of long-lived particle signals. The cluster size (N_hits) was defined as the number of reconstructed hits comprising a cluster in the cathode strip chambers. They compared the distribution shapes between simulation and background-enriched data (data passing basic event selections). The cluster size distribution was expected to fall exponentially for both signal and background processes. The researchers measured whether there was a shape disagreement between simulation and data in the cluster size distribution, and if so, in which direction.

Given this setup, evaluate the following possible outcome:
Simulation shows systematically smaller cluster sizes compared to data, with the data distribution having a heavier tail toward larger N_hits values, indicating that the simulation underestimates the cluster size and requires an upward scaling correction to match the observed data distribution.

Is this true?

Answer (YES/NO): NO